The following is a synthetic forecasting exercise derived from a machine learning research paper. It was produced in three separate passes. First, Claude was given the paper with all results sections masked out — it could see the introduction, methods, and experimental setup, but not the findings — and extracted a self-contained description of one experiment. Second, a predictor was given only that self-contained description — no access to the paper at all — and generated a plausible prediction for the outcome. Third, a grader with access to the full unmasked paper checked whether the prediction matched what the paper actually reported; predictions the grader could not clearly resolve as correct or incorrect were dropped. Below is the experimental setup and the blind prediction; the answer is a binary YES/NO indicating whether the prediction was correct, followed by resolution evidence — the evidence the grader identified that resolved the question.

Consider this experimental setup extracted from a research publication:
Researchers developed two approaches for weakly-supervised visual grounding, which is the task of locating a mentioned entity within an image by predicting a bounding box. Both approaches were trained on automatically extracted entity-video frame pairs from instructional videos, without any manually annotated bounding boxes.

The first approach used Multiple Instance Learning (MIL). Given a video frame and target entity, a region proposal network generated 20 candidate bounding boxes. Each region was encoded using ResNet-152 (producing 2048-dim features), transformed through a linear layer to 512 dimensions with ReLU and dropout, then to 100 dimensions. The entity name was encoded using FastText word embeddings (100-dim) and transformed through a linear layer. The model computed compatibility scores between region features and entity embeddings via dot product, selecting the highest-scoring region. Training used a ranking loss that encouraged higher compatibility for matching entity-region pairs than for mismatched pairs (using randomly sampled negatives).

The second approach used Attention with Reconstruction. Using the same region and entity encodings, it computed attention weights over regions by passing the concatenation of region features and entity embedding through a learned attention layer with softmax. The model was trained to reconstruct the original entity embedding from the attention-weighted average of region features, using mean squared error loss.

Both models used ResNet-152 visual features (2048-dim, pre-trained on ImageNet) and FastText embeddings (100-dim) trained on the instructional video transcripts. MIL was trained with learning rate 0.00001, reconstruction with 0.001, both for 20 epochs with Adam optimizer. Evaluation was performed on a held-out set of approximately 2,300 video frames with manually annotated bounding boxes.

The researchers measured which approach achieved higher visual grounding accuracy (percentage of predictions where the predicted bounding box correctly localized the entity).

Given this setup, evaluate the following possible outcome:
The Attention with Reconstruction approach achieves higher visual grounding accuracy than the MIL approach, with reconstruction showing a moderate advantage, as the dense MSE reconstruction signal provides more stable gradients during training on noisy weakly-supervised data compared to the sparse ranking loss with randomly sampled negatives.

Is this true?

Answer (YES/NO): NO